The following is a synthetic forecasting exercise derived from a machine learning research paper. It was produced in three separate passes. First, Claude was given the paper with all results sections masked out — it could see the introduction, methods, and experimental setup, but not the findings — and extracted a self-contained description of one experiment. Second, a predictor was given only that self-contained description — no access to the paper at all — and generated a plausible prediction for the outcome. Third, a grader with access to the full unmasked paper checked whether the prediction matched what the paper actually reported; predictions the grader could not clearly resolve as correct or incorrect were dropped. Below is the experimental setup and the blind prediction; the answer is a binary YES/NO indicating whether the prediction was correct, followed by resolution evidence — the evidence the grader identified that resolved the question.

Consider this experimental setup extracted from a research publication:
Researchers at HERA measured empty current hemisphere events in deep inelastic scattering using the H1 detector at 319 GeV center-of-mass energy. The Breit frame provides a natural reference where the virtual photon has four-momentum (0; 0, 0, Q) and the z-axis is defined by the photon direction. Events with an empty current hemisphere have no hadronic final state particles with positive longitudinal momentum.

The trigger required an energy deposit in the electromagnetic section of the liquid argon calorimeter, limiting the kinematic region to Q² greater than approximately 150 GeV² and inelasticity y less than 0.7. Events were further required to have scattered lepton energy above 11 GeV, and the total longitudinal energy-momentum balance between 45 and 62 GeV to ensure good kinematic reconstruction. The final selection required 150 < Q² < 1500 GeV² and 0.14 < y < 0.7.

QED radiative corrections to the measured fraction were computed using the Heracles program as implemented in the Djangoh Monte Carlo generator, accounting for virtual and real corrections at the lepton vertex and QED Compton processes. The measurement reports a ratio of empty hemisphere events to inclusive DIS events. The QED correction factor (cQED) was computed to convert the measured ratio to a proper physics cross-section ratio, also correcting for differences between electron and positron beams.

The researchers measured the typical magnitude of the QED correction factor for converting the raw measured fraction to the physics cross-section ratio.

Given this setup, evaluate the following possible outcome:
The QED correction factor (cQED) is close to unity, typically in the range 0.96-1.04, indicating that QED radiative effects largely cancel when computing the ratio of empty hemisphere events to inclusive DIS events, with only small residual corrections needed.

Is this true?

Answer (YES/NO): YES